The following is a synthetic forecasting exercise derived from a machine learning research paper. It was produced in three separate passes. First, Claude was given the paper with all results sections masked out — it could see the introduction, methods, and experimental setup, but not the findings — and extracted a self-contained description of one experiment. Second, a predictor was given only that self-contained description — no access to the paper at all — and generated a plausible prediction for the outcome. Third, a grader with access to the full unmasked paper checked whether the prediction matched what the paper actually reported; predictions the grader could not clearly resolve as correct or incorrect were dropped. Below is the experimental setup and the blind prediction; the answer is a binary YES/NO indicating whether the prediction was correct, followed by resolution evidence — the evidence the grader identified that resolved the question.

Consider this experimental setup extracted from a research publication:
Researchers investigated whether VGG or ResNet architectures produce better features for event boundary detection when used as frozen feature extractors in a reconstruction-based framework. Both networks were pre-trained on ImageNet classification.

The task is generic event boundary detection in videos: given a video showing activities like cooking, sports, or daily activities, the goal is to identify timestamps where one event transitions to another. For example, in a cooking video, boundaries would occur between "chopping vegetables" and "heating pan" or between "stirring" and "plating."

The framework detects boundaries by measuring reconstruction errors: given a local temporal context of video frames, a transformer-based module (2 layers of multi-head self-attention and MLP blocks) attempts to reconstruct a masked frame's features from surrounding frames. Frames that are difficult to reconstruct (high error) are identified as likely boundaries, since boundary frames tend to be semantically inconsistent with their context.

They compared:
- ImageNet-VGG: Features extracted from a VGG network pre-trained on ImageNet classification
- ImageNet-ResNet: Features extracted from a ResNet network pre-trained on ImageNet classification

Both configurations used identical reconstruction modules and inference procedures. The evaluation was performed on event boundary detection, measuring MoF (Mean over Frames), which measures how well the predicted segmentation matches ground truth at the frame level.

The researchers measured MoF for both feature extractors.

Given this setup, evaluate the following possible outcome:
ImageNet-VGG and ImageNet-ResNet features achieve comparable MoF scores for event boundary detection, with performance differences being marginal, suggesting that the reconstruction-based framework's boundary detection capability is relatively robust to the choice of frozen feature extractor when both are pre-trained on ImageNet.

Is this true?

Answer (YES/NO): YES